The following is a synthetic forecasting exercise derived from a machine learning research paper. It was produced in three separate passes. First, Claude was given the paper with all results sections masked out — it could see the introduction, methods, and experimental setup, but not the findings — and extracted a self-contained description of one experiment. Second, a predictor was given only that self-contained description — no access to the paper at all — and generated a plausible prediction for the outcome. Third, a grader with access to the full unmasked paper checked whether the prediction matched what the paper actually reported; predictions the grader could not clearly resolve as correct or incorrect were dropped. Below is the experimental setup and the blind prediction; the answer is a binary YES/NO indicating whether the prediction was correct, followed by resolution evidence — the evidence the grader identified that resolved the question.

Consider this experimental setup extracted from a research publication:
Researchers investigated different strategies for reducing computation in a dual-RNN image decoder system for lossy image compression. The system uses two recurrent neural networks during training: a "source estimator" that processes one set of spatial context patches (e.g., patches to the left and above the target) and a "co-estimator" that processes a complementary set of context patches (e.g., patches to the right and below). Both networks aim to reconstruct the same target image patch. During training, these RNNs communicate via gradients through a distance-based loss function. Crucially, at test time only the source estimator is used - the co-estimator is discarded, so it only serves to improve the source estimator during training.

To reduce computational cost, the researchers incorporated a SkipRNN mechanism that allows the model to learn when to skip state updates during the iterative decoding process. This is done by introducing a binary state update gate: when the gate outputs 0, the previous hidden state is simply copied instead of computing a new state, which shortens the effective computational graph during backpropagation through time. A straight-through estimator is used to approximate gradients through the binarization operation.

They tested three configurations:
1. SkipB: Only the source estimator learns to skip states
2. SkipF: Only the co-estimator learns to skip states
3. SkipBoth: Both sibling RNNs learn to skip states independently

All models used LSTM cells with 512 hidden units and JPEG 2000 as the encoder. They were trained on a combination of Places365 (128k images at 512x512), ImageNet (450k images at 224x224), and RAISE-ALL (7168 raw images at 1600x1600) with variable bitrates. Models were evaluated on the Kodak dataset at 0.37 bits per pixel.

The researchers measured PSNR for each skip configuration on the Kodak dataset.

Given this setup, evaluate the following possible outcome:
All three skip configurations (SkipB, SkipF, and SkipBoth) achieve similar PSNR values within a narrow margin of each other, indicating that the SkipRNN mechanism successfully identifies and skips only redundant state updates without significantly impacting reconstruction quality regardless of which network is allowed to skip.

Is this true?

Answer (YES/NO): NO